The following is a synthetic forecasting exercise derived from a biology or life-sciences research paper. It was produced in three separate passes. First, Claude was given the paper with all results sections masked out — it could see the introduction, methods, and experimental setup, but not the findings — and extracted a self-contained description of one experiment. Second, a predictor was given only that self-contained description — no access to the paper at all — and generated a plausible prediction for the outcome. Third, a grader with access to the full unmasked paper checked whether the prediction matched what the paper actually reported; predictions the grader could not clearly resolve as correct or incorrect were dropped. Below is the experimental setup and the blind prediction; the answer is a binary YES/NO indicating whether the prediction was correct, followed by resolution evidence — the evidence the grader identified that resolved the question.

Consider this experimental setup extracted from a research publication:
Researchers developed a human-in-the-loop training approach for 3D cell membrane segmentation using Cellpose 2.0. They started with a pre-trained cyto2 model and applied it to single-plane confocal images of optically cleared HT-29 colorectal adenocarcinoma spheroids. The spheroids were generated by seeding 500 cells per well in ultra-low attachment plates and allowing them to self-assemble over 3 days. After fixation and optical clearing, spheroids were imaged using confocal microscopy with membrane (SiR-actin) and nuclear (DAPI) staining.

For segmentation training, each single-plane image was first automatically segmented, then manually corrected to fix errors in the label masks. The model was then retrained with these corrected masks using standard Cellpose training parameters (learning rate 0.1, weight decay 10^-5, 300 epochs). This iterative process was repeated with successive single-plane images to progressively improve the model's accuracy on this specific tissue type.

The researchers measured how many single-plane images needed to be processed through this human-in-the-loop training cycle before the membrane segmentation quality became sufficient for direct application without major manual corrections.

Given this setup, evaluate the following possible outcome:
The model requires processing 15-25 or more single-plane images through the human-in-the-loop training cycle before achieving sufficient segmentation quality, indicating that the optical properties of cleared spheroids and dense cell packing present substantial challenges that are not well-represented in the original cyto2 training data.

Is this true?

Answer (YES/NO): YES